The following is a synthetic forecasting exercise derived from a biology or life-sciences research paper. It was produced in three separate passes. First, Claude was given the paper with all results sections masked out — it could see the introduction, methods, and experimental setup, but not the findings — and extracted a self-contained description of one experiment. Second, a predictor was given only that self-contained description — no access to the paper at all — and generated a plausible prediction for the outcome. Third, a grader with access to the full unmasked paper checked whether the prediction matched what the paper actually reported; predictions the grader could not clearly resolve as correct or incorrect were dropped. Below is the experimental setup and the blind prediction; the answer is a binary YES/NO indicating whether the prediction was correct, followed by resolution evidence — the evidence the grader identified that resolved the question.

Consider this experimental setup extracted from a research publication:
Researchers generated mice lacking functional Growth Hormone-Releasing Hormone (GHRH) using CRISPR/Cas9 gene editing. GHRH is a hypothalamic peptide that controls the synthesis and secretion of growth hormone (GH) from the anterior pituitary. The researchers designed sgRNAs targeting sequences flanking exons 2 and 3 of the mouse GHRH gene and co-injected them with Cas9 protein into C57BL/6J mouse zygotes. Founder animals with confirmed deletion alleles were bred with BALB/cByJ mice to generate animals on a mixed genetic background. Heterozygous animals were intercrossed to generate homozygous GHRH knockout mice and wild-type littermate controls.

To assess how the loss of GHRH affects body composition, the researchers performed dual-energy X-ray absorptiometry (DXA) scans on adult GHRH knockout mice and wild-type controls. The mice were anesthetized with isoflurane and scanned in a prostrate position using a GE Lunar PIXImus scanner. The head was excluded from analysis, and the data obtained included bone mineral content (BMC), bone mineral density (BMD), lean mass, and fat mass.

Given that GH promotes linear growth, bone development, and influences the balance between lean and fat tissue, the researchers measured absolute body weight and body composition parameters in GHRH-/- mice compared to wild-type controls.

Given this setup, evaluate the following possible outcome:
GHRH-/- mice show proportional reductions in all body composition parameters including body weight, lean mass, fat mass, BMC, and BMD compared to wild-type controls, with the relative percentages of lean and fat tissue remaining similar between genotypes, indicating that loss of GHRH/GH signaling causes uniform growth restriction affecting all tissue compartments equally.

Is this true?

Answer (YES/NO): NO